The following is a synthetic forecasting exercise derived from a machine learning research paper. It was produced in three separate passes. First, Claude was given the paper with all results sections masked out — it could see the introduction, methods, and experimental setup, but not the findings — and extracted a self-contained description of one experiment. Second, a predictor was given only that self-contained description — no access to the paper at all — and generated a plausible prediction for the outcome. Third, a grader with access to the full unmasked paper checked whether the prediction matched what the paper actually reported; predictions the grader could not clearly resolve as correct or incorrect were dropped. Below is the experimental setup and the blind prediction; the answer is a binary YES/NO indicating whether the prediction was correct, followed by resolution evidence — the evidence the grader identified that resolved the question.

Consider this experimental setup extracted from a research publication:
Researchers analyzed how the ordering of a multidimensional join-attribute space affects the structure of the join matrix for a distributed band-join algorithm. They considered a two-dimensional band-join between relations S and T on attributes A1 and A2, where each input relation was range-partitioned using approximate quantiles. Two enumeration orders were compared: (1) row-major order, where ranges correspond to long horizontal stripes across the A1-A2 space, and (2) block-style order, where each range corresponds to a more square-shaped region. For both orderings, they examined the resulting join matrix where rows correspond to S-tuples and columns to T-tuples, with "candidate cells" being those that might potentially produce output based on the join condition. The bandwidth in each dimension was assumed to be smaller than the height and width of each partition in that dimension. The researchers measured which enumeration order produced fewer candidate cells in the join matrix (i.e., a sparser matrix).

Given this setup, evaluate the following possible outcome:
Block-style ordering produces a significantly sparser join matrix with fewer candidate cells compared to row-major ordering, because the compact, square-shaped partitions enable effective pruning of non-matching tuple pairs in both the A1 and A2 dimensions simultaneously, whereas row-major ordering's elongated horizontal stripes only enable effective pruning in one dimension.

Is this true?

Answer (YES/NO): NO